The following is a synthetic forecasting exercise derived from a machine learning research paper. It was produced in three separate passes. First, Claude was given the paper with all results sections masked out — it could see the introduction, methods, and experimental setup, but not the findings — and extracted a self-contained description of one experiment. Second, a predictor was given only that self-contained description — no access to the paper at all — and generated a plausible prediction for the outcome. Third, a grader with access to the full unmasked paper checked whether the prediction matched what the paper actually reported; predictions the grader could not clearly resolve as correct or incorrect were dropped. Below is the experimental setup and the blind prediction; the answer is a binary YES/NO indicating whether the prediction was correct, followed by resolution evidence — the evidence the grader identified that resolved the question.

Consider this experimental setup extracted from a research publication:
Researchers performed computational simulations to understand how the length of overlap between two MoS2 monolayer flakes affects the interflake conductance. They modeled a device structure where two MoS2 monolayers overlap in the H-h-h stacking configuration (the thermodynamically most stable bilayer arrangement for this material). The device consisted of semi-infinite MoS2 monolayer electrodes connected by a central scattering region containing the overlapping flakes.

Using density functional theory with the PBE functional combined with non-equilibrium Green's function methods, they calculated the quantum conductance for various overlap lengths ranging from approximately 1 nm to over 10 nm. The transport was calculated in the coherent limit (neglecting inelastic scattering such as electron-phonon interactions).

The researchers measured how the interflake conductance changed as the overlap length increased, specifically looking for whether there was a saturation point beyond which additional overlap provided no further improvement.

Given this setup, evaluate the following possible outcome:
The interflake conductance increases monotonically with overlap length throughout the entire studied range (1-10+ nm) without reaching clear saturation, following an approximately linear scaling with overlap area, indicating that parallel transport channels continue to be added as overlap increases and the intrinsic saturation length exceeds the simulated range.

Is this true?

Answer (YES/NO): NO